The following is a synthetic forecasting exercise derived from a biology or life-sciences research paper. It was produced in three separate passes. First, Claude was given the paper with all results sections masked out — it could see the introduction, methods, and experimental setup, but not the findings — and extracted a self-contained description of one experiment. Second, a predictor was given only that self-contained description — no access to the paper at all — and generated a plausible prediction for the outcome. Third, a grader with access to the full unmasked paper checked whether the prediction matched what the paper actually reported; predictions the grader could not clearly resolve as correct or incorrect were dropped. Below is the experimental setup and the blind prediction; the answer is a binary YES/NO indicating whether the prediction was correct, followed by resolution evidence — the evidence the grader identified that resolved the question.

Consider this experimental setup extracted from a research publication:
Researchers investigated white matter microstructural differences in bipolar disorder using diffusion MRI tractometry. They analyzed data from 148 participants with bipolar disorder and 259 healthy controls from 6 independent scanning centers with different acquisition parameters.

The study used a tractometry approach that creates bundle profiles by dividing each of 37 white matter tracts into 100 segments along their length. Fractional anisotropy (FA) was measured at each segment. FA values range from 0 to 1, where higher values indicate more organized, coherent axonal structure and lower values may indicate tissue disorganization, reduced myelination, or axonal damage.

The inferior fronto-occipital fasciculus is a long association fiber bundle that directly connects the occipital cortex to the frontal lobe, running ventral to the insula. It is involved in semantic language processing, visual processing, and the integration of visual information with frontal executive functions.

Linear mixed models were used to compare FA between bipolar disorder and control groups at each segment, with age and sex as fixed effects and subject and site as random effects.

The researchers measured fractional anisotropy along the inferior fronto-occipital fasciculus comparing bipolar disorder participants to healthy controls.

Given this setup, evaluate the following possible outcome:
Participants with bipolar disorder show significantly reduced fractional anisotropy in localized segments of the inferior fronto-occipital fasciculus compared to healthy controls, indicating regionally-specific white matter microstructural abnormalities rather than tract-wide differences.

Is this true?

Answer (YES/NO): YES